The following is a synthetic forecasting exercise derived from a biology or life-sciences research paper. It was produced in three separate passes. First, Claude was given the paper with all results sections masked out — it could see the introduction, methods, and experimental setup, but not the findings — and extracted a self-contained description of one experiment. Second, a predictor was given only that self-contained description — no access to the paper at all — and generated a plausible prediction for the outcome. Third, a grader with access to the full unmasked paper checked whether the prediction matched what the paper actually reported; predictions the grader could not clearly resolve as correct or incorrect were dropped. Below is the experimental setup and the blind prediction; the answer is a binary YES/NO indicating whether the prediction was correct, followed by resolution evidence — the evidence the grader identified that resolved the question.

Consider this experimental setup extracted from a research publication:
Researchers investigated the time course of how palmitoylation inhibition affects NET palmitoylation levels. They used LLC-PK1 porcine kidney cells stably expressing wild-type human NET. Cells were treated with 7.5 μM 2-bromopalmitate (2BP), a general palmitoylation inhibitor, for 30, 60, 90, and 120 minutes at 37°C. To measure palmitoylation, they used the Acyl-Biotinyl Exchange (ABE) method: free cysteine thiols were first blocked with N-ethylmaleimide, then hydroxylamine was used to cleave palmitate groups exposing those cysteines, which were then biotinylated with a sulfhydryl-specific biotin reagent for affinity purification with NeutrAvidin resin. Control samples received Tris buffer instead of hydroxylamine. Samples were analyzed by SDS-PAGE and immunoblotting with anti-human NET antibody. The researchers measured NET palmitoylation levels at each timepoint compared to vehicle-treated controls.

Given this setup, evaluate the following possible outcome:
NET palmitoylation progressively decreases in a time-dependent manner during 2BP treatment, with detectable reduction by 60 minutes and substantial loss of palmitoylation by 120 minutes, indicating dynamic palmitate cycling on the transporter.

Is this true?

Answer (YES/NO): NO